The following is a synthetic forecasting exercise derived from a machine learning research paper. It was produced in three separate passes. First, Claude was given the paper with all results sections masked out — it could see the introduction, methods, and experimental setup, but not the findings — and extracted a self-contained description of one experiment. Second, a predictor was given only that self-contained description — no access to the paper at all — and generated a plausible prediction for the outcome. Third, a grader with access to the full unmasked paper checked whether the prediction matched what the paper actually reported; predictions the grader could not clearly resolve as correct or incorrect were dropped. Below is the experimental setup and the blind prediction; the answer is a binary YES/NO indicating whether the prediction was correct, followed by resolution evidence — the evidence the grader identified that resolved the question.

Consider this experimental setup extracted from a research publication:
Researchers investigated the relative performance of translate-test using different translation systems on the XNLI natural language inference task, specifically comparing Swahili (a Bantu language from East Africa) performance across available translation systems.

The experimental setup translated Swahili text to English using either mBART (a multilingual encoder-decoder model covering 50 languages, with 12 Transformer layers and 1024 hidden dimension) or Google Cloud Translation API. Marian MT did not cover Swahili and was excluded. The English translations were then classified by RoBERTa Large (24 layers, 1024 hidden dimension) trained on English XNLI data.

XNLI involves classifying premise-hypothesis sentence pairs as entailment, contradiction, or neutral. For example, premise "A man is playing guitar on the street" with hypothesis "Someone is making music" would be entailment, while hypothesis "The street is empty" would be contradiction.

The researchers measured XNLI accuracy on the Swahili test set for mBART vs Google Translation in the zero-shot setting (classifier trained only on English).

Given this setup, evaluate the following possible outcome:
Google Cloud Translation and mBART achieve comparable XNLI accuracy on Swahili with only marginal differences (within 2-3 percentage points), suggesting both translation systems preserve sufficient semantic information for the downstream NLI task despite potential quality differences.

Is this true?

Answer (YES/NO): NO